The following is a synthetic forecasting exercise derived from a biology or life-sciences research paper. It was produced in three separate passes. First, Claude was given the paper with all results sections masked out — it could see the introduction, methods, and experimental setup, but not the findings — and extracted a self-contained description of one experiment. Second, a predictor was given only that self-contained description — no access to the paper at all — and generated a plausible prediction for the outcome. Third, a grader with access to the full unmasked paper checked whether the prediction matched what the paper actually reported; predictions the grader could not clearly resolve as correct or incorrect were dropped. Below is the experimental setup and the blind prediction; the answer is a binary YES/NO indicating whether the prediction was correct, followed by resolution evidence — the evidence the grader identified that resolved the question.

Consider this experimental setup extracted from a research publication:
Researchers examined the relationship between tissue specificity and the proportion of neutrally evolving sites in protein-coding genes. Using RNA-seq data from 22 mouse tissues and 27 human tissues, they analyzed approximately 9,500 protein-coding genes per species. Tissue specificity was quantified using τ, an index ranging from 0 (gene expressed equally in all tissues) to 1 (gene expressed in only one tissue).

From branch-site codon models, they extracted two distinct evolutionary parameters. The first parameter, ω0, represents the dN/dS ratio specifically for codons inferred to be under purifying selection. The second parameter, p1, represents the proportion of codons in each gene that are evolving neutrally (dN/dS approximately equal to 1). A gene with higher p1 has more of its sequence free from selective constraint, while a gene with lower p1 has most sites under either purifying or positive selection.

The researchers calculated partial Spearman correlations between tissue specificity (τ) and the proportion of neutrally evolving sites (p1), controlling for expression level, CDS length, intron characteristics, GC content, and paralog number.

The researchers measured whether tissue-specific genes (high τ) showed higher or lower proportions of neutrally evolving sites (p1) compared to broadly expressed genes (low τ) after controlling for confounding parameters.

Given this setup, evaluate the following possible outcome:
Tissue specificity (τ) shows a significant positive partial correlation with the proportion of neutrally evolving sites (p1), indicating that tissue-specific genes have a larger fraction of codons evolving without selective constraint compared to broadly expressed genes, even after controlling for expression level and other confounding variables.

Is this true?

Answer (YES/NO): NO